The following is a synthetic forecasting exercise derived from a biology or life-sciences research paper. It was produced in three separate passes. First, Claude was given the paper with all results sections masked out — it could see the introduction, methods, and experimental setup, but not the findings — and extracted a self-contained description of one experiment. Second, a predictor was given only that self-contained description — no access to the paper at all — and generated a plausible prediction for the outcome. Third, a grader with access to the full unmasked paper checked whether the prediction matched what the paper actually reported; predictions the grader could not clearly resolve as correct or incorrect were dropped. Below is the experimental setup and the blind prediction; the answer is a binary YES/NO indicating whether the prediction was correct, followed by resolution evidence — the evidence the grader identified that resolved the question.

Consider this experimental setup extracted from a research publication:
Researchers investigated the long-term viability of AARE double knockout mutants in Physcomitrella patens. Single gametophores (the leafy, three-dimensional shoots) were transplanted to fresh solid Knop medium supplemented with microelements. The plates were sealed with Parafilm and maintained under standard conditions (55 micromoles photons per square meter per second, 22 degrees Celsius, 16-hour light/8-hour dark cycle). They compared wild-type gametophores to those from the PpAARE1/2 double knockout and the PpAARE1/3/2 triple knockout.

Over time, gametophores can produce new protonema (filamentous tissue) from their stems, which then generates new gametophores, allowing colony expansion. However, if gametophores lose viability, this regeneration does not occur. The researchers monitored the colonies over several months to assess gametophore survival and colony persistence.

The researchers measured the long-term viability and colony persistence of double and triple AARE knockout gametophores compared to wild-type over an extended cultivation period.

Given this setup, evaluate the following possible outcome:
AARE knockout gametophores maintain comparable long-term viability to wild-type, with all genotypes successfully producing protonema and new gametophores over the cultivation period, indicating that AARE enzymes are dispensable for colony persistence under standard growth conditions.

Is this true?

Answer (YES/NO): NO